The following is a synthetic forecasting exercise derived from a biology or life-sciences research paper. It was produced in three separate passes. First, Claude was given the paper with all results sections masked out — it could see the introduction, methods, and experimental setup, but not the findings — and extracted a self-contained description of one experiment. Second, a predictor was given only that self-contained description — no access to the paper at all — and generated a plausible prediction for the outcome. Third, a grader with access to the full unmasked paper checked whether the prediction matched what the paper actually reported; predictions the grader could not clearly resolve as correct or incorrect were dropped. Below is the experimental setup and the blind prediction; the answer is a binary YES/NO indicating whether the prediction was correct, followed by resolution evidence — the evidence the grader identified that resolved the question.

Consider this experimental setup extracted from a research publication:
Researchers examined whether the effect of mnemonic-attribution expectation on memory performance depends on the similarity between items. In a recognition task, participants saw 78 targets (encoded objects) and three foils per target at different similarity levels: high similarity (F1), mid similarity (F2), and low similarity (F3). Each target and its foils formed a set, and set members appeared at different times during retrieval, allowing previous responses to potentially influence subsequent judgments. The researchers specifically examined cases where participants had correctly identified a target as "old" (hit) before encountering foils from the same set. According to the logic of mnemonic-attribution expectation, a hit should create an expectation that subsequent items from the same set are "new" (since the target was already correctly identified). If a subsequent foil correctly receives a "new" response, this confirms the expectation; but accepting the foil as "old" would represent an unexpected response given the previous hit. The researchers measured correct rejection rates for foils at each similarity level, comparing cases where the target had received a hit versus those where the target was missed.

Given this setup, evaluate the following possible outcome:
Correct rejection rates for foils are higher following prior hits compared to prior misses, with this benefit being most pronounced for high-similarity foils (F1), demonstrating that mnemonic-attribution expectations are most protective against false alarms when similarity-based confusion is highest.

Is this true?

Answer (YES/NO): NO